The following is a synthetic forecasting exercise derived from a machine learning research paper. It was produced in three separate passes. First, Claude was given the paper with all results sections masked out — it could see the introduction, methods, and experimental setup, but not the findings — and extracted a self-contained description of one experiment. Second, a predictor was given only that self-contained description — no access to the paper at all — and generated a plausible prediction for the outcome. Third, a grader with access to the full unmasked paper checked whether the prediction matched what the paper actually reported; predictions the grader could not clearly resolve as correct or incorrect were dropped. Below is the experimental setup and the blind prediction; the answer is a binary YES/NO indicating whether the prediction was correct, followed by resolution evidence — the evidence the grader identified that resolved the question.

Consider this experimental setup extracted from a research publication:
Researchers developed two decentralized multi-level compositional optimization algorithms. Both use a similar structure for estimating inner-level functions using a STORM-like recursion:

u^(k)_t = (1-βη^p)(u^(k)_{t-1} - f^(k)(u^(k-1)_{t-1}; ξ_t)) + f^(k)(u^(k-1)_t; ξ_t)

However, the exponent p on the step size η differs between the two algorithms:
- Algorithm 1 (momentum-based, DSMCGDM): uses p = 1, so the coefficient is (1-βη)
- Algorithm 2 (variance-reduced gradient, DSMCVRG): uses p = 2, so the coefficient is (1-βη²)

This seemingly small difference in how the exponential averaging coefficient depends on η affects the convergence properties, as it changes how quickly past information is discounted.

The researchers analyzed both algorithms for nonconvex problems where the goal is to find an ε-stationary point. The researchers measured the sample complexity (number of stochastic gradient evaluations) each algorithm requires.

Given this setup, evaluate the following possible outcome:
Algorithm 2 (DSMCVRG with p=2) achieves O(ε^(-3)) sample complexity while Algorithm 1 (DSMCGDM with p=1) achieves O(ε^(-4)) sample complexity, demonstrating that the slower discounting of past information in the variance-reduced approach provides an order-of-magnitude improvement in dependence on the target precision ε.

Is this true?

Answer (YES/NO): YES